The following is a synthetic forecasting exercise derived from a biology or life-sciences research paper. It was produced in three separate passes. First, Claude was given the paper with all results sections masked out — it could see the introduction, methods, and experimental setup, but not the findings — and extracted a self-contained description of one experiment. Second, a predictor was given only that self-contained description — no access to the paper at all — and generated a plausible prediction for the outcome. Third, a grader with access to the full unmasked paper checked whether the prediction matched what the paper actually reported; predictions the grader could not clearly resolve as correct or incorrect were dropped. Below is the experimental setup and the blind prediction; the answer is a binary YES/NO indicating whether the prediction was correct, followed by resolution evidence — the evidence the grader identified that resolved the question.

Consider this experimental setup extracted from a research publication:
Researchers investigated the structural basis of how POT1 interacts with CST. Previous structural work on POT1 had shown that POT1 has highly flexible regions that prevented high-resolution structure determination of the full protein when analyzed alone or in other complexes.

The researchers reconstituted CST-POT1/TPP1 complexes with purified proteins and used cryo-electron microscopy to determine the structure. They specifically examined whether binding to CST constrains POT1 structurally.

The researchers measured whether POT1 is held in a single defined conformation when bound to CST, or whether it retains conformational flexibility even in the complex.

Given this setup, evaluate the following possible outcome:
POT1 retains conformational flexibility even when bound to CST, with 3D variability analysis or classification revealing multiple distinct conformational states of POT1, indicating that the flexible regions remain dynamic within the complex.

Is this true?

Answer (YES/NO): NO